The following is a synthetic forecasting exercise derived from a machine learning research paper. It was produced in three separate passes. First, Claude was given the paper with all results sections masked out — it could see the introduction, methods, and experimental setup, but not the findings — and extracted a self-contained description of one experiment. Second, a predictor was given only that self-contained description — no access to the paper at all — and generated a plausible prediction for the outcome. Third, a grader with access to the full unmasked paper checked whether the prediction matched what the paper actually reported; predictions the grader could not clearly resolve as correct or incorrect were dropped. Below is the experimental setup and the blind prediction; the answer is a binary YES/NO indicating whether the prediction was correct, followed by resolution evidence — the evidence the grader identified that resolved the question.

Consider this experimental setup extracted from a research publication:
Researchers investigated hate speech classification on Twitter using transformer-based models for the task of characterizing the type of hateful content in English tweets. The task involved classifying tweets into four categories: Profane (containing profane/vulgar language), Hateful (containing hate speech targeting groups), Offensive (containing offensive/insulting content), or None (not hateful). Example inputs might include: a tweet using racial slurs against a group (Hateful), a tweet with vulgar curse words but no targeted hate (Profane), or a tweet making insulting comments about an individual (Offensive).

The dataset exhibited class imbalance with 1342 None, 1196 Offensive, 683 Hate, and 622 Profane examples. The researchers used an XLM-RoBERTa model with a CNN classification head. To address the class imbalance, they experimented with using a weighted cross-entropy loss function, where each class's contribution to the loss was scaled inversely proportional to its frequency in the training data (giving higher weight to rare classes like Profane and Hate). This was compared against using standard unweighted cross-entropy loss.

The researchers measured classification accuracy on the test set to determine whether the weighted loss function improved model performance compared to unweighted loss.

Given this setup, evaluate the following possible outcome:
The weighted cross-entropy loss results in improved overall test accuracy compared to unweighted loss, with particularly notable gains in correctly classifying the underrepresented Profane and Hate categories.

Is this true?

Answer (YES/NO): NO